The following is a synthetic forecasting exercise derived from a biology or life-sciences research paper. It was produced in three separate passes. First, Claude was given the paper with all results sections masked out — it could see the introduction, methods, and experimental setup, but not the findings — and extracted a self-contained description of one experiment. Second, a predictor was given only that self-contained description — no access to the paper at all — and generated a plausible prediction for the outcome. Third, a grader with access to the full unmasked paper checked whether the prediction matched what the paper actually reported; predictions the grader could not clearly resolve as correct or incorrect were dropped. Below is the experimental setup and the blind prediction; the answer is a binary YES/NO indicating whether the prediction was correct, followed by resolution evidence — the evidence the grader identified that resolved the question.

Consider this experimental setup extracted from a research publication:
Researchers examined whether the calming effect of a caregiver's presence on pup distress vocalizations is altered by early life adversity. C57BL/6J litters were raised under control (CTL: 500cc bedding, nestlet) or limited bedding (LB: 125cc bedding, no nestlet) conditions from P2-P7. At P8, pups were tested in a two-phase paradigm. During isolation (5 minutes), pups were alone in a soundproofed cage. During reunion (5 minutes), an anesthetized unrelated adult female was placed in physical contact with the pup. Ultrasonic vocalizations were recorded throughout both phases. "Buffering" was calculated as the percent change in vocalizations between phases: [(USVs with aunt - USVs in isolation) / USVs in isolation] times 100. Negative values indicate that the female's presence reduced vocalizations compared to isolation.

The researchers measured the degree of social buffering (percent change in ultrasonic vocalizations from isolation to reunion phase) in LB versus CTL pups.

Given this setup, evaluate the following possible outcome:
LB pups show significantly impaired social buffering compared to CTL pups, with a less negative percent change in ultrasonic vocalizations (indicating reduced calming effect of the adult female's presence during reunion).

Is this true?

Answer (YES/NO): NO